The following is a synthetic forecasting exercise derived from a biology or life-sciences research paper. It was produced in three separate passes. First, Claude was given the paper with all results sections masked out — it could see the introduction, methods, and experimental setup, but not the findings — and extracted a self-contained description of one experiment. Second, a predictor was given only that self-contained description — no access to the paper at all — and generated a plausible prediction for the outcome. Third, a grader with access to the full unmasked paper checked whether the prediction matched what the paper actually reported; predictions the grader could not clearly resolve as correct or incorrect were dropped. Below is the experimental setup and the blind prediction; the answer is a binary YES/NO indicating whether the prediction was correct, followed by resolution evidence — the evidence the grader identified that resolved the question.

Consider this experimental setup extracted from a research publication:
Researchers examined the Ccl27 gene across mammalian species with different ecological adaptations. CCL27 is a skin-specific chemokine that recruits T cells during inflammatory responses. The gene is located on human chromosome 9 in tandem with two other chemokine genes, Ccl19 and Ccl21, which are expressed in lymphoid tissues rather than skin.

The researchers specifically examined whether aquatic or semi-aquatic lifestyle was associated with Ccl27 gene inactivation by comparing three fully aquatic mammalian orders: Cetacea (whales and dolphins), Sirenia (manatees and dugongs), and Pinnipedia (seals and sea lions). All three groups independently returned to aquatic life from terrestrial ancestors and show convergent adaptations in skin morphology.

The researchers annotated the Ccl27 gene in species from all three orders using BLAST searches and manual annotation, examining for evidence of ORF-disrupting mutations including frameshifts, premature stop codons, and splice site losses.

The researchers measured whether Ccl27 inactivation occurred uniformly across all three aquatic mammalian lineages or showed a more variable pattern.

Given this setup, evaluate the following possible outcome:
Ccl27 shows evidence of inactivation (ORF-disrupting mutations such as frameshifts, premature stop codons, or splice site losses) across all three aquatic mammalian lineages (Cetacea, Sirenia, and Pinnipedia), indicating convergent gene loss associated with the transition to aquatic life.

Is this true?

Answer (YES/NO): NO